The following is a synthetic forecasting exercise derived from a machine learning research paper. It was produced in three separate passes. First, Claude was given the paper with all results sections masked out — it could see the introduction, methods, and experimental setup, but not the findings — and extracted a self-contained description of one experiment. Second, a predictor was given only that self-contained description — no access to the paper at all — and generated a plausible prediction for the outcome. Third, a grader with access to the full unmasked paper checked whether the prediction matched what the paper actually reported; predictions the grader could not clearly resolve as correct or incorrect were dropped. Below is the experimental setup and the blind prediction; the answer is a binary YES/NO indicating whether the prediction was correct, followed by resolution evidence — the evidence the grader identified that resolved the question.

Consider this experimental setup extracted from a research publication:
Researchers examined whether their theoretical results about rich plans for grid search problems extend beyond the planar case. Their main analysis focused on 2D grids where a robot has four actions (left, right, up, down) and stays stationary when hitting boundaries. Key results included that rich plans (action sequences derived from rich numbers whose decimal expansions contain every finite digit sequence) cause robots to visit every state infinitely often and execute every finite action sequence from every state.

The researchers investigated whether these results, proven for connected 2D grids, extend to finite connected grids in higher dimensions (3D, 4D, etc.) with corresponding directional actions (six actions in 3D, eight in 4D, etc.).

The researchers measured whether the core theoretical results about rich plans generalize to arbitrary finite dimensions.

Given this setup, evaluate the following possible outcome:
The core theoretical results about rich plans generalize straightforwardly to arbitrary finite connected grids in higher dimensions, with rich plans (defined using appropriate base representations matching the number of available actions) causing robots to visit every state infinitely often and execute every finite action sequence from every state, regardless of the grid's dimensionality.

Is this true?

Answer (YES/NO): YES